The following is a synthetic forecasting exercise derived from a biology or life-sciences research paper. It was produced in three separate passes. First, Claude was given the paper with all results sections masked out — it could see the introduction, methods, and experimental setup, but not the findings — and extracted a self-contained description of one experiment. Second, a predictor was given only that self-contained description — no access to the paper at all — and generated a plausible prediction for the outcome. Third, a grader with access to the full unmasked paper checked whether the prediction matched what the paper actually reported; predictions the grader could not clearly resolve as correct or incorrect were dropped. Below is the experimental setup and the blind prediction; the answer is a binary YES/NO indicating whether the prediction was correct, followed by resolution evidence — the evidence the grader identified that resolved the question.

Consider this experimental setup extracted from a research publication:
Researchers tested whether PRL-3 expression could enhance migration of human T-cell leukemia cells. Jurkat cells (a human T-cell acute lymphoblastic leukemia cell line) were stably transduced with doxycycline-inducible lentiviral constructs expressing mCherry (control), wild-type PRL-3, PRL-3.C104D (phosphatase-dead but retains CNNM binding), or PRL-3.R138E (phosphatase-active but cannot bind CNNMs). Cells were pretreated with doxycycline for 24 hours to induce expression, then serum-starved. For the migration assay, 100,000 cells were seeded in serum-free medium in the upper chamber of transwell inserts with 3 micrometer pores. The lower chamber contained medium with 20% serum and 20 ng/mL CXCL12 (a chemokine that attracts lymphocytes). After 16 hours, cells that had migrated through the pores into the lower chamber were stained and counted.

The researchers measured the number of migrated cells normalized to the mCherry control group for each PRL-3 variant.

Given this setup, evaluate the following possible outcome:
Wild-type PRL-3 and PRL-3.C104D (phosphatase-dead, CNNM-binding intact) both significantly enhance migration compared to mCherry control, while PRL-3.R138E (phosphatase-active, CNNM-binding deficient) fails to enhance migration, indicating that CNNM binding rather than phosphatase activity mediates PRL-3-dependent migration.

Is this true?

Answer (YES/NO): YES